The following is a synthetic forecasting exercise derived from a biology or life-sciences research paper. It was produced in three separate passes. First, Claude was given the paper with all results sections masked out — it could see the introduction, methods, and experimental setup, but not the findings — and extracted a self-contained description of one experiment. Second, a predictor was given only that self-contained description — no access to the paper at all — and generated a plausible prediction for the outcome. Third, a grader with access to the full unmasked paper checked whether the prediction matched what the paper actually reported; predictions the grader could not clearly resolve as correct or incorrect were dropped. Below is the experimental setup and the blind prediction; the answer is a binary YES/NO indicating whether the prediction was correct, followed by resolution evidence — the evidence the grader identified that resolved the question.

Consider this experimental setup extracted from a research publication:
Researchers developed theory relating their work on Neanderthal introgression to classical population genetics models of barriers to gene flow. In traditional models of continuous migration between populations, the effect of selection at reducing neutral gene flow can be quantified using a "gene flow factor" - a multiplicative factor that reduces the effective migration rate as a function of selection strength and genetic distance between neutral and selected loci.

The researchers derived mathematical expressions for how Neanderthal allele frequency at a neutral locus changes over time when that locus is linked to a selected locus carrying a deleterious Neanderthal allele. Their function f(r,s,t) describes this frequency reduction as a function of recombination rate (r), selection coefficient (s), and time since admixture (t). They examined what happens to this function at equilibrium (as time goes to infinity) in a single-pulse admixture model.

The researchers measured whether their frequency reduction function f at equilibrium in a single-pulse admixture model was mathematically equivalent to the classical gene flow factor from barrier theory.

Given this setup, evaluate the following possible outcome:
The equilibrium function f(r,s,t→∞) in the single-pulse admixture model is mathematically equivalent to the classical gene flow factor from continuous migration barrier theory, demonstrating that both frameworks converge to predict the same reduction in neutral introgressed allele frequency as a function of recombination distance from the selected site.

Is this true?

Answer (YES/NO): YES